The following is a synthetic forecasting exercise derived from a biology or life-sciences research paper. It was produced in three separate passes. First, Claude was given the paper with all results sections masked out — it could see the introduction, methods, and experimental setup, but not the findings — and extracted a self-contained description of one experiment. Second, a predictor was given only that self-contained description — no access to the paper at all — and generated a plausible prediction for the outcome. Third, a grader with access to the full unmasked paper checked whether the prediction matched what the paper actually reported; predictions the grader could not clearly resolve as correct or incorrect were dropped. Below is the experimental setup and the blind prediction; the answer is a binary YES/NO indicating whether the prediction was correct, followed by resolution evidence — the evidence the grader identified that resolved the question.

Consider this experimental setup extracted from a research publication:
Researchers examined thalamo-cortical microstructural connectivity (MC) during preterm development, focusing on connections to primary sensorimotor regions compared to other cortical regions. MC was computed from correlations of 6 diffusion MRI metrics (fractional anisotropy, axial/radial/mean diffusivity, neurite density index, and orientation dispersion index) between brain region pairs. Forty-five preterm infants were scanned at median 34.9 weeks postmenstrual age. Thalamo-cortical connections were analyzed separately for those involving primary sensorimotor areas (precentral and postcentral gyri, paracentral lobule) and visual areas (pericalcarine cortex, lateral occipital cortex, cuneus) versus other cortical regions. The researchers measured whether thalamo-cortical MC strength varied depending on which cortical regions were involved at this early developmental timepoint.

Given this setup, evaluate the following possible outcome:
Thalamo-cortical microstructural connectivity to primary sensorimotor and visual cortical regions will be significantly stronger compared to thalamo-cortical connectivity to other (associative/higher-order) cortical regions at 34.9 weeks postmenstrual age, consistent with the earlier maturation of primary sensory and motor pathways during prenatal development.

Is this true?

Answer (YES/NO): YES